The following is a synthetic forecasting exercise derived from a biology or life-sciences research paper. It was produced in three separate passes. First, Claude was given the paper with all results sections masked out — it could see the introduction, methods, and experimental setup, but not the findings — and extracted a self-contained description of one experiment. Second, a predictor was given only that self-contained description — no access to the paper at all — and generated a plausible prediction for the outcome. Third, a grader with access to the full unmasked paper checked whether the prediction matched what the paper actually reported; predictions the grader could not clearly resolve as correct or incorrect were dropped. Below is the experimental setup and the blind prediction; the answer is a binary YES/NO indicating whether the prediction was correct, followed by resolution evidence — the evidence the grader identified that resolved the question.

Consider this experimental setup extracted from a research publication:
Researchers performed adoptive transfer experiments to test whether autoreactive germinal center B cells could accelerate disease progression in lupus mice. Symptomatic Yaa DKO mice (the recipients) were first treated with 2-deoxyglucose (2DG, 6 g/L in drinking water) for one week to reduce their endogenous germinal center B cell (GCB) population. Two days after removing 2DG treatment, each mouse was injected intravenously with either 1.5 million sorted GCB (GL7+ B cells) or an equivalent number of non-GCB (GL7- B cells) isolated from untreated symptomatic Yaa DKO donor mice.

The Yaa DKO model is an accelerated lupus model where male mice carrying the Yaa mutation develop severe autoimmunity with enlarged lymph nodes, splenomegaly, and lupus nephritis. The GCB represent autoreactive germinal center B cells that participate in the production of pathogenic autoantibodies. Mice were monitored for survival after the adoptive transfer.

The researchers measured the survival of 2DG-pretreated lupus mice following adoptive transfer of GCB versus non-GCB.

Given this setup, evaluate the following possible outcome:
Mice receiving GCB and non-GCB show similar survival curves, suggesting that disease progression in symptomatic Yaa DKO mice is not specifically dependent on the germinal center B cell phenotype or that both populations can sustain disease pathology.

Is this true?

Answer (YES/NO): NO